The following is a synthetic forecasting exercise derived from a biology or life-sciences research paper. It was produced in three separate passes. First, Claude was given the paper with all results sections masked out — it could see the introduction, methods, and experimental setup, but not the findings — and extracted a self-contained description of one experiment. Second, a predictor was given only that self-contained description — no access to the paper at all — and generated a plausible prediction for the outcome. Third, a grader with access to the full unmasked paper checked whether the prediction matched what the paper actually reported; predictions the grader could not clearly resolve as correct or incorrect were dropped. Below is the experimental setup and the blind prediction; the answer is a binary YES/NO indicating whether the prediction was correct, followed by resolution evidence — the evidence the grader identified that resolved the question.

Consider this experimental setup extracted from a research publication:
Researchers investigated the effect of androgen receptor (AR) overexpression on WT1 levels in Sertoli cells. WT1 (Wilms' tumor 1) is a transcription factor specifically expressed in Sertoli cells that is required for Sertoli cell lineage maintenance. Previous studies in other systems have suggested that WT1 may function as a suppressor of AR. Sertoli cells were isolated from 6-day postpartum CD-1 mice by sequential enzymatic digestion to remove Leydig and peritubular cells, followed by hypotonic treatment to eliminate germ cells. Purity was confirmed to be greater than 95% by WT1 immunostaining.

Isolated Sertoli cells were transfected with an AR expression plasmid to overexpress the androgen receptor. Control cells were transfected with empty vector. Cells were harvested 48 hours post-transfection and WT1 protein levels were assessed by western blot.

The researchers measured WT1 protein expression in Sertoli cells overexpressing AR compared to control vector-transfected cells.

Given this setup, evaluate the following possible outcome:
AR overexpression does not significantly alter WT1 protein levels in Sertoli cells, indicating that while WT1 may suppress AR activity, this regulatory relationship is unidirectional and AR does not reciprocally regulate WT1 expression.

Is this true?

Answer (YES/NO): NO